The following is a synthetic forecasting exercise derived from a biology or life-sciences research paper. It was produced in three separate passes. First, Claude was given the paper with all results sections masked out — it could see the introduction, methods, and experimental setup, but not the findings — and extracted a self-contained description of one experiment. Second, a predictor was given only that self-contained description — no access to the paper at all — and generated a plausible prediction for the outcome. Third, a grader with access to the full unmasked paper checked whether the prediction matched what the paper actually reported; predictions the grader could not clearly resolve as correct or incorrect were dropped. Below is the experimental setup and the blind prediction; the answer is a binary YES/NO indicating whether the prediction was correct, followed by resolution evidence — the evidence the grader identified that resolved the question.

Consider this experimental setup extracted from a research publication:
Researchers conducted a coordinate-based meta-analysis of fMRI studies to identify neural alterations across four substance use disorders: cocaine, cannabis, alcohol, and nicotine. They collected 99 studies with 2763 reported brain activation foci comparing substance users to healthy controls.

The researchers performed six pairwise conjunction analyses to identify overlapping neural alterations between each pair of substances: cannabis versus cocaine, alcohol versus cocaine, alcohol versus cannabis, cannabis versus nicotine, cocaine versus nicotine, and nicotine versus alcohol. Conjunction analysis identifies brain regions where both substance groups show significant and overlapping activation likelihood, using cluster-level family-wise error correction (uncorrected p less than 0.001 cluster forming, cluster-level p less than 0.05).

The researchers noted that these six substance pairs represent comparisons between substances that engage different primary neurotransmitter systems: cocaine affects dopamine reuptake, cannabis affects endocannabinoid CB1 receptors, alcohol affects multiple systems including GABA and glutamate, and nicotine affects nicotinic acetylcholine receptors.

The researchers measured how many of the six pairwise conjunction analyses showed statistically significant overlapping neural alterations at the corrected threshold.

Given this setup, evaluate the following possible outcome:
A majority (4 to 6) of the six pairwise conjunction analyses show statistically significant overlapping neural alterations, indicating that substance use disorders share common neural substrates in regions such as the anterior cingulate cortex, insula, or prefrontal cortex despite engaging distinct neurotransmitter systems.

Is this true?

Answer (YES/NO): YES